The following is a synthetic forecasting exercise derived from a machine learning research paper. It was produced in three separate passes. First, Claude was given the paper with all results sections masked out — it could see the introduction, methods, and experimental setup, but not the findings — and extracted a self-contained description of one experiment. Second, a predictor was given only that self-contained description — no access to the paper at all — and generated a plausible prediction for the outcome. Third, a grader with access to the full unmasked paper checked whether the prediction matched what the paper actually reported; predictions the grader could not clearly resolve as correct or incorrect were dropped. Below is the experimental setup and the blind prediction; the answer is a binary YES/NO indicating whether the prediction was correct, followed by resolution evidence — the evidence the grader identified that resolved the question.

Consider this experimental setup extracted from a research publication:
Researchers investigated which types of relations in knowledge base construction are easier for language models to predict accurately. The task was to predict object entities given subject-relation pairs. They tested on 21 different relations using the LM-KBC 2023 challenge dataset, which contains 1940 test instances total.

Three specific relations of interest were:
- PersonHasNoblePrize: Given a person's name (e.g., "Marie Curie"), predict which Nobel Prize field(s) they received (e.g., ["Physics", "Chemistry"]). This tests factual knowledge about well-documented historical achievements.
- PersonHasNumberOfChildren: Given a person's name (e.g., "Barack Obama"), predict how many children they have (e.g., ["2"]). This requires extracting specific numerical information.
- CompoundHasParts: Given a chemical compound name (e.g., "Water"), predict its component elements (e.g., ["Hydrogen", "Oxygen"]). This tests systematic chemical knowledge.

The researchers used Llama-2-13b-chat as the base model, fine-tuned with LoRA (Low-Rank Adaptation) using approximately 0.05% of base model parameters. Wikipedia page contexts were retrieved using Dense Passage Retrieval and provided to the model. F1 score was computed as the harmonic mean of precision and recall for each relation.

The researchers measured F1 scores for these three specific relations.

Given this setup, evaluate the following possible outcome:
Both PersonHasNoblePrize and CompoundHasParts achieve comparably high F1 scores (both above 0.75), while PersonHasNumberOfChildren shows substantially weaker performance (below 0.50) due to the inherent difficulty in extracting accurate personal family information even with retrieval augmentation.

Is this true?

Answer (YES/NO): YES